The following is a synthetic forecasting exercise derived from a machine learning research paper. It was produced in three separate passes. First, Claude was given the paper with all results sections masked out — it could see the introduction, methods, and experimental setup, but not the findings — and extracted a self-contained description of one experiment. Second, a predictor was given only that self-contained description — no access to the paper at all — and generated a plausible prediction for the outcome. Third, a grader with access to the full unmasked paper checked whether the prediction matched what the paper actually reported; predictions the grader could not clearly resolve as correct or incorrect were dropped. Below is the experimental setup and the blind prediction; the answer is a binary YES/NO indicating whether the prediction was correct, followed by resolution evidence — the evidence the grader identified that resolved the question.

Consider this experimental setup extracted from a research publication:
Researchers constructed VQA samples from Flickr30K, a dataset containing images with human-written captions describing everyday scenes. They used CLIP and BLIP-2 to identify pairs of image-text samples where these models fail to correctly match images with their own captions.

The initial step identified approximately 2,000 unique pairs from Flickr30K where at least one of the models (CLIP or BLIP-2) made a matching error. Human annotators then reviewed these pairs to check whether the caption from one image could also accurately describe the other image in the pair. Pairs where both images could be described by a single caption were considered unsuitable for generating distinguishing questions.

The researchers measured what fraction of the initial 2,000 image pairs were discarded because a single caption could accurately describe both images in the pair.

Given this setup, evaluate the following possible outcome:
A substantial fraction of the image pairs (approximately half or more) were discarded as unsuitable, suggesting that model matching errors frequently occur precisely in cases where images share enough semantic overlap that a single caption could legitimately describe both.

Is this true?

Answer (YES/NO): NO